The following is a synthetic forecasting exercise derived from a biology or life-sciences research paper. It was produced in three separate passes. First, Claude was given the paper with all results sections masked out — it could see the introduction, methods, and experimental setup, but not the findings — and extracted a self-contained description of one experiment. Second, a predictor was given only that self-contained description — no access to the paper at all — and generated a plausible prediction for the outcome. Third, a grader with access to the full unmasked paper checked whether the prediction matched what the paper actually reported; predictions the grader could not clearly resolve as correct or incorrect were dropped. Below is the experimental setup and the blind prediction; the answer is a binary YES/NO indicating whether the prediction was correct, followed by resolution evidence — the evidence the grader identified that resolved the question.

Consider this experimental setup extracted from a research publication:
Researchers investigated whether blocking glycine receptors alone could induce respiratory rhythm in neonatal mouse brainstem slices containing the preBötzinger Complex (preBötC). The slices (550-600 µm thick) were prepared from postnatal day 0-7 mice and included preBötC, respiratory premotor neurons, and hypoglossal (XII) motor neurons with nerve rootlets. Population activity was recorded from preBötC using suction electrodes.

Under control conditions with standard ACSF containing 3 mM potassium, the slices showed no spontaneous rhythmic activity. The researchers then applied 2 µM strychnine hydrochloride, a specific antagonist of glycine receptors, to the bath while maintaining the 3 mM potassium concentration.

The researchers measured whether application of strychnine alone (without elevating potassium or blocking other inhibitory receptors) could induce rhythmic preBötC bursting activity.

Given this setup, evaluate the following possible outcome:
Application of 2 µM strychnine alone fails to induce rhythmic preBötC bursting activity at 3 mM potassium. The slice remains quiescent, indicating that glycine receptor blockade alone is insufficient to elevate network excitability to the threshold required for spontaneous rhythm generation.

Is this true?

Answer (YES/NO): YES